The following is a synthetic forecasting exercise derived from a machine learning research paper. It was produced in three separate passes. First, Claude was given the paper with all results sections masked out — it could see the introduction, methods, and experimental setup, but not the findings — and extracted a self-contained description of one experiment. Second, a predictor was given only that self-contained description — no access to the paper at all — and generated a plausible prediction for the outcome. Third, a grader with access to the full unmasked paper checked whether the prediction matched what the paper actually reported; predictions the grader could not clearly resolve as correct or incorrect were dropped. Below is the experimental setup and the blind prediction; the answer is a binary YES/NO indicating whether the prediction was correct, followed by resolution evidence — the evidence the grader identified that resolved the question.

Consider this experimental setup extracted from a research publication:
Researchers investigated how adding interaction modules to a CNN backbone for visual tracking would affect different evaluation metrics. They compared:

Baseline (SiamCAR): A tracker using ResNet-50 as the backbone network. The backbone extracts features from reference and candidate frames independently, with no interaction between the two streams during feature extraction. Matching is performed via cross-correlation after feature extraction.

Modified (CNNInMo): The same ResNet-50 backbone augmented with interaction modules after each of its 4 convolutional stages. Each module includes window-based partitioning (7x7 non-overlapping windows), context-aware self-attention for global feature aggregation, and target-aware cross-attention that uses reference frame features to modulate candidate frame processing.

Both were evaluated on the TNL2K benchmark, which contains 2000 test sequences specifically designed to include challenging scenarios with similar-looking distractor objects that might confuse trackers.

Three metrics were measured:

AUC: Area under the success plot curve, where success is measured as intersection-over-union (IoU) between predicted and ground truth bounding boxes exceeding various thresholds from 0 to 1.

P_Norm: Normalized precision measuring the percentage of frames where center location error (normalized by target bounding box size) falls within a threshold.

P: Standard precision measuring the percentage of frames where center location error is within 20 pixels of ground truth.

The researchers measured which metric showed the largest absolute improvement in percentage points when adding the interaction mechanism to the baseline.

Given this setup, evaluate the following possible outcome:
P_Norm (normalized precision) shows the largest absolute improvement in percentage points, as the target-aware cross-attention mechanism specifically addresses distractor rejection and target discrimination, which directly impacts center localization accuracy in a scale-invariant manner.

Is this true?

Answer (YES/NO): NO